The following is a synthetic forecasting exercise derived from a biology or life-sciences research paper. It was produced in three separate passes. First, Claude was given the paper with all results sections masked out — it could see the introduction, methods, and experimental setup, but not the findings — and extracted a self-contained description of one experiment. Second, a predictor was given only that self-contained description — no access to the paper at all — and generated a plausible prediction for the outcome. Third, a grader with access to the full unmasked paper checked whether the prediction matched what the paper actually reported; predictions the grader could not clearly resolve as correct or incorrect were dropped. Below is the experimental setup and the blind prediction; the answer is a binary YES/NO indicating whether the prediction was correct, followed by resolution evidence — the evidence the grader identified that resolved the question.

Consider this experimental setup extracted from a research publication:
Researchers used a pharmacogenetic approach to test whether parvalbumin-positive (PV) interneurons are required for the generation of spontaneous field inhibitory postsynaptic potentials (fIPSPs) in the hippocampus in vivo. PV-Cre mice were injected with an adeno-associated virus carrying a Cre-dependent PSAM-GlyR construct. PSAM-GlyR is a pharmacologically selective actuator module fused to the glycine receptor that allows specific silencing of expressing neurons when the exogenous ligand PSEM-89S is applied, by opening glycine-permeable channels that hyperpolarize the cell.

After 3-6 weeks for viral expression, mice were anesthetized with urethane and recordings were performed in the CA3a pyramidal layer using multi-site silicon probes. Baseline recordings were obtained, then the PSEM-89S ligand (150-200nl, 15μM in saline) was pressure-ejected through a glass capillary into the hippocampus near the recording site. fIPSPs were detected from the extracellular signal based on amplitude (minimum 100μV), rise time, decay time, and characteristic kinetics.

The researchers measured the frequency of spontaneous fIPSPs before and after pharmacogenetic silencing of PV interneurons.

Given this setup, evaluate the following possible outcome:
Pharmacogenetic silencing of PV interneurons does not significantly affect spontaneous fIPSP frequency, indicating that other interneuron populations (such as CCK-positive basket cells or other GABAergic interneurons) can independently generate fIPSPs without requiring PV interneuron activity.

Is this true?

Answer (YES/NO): NO